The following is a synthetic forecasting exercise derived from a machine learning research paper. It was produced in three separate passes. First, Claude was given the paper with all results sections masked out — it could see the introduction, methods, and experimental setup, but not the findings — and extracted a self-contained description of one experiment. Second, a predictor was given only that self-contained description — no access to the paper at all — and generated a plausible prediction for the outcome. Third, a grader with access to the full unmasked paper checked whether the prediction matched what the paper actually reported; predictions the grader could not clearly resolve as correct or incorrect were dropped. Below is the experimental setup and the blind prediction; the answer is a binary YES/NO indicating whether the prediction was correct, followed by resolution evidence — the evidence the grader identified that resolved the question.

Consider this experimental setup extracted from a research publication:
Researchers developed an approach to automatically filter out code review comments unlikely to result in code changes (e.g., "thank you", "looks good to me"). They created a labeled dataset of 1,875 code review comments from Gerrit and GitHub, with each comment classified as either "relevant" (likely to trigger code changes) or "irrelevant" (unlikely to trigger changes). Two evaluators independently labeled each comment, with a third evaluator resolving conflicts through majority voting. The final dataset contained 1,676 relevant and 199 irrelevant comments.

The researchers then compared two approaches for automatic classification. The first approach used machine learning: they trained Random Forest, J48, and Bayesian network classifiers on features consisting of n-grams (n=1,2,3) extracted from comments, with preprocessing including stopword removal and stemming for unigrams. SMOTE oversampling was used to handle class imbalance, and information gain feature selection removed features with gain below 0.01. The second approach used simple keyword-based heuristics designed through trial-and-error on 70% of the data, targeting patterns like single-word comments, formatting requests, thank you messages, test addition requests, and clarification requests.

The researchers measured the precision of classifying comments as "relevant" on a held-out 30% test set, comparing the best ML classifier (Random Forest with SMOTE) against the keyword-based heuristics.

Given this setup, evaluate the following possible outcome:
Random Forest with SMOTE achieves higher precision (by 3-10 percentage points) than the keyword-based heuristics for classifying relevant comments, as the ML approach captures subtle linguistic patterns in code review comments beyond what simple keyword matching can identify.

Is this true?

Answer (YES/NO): NO